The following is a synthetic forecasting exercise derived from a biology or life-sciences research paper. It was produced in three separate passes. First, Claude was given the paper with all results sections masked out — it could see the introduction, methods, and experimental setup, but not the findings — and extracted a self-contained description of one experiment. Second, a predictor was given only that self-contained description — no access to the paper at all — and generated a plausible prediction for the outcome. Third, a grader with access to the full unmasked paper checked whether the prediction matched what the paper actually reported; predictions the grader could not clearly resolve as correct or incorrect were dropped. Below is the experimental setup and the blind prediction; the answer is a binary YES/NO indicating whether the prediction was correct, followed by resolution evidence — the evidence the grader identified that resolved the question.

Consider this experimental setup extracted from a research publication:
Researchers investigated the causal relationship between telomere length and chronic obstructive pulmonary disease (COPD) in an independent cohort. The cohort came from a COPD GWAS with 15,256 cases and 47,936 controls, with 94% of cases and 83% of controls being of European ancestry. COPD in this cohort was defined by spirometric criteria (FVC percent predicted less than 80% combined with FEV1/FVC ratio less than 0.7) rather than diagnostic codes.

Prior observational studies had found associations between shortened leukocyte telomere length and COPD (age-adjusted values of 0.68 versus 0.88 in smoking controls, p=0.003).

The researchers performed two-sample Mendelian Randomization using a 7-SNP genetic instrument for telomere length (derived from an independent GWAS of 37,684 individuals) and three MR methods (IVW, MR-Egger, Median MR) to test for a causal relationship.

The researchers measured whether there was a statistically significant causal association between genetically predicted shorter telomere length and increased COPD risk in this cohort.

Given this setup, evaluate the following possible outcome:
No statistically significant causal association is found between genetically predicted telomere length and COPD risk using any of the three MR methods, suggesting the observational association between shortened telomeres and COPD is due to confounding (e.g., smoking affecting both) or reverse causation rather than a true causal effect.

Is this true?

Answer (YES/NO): YES